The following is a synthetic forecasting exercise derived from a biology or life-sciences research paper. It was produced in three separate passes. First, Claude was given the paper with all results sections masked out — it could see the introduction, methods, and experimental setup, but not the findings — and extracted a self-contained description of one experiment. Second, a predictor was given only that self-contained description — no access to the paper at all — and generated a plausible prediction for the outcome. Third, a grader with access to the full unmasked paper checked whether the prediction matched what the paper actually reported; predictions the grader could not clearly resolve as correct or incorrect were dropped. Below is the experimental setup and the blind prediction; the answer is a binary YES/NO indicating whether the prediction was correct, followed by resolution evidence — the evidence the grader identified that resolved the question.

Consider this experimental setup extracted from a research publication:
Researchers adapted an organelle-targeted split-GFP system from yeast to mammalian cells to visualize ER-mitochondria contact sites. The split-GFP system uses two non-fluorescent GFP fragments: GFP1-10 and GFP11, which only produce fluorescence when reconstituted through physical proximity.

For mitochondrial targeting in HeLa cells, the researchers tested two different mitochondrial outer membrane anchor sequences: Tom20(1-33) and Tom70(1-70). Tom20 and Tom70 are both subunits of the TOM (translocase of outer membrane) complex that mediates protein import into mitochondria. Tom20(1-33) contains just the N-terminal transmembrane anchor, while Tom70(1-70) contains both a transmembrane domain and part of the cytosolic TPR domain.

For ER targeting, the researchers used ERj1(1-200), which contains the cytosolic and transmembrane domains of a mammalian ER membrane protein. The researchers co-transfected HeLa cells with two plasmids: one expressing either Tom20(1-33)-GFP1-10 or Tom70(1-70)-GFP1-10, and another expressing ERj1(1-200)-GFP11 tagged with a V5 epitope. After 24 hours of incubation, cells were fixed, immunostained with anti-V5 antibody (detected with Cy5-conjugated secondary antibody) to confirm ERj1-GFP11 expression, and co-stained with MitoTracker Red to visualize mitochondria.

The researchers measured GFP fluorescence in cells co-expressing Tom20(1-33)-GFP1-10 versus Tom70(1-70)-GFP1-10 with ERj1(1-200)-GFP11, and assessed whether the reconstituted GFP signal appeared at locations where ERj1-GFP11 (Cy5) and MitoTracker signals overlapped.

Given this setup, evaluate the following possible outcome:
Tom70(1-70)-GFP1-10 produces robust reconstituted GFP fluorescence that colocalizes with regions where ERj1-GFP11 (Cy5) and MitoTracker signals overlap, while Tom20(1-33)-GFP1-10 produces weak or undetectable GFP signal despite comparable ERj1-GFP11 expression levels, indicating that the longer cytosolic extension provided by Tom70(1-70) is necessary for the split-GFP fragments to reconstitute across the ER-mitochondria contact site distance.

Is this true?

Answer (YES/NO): NO